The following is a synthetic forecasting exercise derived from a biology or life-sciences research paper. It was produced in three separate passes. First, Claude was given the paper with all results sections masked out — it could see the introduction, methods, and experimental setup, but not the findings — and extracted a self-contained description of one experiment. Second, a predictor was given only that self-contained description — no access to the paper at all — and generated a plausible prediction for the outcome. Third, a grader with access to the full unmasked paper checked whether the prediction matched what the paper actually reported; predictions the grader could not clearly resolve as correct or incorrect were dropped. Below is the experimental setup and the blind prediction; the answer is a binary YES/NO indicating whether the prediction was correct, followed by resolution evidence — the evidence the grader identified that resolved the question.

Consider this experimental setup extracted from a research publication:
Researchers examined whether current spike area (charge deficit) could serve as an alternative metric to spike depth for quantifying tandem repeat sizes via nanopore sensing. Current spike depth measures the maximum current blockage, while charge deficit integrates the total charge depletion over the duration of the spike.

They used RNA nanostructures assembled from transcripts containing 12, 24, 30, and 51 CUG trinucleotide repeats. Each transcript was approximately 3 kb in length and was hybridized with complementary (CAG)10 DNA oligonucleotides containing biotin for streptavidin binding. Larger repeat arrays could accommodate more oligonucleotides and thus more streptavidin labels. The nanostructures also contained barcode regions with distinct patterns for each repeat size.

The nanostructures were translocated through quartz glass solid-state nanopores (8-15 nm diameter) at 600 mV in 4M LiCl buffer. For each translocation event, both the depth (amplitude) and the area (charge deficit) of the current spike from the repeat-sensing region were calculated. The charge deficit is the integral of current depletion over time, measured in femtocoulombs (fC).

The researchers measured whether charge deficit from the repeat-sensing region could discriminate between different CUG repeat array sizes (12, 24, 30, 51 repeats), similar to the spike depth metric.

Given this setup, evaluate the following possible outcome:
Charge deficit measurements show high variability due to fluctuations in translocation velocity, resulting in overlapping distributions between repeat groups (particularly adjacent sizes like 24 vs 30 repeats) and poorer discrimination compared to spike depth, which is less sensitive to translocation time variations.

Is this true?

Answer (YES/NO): NO